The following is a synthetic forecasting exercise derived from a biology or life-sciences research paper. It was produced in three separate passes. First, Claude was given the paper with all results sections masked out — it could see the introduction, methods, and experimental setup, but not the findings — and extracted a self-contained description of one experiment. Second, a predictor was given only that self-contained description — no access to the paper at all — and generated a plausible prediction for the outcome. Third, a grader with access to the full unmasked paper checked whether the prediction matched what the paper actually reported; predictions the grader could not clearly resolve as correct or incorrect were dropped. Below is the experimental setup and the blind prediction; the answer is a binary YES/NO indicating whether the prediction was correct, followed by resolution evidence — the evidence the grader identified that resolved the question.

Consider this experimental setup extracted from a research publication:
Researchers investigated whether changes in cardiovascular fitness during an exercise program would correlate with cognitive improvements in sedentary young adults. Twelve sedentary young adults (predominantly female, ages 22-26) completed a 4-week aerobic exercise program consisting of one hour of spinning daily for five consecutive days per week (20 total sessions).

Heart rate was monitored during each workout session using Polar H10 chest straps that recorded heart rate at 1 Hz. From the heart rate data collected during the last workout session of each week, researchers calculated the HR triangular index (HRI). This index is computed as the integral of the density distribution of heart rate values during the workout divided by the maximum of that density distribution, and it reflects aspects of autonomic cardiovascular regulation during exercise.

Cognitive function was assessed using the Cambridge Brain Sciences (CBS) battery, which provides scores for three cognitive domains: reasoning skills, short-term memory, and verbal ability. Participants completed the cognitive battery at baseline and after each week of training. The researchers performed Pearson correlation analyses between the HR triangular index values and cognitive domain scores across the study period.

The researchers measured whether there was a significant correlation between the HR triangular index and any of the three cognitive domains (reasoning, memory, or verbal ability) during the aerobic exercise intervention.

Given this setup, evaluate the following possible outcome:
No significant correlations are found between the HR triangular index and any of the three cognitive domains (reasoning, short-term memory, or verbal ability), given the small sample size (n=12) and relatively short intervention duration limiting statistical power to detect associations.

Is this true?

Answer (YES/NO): NO